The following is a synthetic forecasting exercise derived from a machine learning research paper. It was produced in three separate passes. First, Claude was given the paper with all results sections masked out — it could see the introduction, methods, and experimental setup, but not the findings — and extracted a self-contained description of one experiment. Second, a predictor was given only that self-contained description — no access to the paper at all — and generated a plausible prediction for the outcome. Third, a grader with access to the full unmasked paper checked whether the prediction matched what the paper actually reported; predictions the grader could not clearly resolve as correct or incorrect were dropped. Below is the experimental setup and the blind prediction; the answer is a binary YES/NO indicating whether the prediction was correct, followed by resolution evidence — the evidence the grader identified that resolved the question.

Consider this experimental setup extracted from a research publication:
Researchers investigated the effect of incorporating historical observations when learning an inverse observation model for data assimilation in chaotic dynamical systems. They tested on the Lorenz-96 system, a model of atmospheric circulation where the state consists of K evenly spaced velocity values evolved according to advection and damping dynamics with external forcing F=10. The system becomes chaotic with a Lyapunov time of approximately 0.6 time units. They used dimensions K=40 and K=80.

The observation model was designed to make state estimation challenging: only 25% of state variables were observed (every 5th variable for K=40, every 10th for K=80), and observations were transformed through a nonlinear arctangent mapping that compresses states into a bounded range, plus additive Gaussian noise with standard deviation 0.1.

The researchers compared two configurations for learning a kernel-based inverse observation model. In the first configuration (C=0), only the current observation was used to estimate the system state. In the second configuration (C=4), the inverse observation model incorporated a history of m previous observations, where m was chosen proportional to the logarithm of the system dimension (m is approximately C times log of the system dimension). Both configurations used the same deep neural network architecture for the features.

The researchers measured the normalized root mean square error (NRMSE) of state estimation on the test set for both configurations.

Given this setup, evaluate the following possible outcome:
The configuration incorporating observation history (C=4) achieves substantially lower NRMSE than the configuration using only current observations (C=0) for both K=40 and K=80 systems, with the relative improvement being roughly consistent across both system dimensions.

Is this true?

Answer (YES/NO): YES